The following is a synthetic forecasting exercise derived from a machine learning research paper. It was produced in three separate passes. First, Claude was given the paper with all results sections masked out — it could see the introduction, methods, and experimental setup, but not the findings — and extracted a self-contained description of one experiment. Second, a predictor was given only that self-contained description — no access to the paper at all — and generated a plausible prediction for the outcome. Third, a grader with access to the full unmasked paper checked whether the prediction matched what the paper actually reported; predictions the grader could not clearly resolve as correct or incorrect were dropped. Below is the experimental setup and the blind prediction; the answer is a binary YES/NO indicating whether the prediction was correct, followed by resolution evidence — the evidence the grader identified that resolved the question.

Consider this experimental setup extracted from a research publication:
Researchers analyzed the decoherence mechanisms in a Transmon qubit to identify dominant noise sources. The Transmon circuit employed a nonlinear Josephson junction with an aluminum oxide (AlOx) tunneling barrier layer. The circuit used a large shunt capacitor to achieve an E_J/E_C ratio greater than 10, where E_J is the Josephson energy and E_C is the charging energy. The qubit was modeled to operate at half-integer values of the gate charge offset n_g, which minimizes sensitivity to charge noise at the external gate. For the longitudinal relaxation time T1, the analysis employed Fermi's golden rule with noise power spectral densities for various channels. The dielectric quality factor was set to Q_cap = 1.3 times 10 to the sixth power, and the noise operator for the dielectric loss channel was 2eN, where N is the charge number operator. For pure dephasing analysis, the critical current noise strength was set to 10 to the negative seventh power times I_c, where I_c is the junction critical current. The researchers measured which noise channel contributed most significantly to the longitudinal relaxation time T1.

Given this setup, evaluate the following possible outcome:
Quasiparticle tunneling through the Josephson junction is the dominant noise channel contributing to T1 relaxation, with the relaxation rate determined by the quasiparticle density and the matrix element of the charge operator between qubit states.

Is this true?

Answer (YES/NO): NO